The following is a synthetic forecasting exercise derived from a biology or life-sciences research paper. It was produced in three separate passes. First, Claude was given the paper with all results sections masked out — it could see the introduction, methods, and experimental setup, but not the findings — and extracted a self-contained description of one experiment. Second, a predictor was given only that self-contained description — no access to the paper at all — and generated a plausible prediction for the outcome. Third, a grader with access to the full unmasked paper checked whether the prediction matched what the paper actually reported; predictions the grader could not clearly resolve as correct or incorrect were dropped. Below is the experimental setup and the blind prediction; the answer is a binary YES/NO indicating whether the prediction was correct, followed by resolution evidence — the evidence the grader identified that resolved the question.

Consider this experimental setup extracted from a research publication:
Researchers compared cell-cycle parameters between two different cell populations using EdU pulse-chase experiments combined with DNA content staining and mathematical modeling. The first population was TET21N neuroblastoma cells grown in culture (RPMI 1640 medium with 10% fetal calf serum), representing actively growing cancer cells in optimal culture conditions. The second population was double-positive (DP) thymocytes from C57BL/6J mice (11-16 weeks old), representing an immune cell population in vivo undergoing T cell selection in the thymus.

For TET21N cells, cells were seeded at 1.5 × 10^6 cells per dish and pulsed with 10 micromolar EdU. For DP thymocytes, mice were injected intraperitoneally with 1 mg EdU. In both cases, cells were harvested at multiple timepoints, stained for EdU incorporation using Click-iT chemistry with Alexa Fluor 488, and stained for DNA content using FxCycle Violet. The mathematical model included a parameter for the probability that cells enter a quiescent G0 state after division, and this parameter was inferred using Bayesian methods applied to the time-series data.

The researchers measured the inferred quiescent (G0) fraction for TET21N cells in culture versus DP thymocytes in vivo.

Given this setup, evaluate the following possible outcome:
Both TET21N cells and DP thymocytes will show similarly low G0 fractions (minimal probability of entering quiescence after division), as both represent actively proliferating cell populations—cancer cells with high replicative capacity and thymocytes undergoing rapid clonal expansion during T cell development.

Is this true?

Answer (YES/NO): NO